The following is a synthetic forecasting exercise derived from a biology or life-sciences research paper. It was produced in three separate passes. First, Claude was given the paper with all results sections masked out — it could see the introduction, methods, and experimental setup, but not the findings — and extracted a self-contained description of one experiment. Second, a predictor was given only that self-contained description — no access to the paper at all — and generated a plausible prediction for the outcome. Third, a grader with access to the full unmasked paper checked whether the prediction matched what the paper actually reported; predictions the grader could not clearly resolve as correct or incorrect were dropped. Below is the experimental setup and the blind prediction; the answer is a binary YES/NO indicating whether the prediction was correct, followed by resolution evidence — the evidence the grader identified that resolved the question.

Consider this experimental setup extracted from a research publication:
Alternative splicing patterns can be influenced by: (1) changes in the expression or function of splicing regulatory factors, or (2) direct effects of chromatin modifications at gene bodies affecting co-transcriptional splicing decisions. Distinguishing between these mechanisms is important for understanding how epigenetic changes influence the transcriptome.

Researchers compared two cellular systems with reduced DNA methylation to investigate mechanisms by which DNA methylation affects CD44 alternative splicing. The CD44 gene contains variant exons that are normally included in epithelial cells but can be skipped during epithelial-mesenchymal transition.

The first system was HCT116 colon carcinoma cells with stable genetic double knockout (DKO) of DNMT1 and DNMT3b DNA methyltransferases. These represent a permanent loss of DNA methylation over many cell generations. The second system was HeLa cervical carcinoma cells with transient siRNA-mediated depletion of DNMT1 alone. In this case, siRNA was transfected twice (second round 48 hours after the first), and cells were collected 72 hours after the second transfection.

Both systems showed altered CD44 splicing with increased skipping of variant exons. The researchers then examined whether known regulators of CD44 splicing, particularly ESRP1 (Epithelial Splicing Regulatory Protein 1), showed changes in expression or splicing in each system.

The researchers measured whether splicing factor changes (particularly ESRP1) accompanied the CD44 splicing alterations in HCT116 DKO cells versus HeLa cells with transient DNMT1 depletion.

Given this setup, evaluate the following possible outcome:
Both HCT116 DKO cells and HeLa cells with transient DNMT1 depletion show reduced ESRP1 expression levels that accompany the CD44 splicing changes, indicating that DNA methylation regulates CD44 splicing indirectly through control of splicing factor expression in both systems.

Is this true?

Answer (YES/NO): NO